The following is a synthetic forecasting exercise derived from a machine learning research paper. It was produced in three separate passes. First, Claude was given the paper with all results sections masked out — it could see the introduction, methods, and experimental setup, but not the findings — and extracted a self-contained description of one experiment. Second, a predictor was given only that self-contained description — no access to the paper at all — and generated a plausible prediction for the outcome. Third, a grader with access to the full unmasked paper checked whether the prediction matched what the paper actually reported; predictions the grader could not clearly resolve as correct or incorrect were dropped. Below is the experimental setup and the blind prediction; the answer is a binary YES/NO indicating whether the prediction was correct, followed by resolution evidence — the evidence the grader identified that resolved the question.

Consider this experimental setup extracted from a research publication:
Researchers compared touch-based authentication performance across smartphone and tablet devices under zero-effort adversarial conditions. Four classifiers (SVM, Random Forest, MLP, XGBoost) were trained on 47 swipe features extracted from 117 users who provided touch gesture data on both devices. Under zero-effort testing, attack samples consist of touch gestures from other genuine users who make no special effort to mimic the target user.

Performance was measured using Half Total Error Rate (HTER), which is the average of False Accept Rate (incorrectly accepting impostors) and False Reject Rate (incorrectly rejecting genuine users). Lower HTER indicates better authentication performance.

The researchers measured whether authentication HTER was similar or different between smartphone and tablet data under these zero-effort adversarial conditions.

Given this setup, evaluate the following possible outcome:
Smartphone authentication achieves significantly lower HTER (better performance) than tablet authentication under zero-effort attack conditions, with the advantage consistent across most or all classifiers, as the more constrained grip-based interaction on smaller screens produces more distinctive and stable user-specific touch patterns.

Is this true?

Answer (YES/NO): NO